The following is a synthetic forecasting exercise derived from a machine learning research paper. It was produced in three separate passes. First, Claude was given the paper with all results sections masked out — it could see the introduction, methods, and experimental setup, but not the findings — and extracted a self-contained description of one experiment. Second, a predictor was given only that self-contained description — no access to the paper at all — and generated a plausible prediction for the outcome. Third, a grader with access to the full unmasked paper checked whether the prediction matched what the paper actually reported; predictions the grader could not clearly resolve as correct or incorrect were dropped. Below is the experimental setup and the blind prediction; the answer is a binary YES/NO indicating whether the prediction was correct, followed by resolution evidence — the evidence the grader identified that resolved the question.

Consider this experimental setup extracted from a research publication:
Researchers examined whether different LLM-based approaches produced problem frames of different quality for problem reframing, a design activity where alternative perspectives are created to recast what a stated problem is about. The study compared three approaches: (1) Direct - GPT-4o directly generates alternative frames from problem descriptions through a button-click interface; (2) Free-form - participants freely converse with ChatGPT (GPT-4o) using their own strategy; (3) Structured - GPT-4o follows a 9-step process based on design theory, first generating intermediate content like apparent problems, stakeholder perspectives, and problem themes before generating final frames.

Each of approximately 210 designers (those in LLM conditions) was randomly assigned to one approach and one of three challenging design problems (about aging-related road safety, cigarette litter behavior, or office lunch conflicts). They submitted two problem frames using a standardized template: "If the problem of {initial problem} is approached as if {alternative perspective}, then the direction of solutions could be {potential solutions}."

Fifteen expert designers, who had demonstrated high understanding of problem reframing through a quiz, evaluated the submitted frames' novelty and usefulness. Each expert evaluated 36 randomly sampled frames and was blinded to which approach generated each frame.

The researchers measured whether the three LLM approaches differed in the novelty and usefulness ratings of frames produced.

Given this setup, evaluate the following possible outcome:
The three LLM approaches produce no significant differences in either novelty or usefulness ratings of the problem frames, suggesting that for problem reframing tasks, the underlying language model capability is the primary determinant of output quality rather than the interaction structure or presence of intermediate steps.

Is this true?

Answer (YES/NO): YES